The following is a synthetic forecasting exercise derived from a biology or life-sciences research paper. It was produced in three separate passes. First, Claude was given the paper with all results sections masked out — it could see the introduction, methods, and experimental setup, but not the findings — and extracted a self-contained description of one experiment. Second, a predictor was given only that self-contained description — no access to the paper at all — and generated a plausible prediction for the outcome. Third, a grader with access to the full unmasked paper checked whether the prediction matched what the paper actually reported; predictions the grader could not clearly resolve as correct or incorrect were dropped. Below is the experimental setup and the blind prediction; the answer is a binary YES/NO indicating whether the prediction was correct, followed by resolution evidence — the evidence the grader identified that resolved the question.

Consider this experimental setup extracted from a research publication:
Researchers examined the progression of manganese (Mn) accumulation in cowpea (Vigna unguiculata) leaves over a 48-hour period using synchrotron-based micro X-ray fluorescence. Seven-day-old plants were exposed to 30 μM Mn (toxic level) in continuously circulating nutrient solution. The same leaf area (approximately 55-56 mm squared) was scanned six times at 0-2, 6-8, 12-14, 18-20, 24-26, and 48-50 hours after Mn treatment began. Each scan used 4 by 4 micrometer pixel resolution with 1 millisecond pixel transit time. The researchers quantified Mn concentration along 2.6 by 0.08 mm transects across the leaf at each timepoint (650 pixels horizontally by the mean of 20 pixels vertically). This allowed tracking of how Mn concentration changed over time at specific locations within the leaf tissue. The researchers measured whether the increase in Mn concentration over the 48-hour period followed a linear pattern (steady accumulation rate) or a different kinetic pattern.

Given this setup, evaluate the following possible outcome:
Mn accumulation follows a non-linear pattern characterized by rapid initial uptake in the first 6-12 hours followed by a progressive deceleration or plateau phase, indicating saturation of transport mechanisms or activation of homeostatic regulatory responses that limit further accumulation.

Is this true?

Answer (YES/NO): NO